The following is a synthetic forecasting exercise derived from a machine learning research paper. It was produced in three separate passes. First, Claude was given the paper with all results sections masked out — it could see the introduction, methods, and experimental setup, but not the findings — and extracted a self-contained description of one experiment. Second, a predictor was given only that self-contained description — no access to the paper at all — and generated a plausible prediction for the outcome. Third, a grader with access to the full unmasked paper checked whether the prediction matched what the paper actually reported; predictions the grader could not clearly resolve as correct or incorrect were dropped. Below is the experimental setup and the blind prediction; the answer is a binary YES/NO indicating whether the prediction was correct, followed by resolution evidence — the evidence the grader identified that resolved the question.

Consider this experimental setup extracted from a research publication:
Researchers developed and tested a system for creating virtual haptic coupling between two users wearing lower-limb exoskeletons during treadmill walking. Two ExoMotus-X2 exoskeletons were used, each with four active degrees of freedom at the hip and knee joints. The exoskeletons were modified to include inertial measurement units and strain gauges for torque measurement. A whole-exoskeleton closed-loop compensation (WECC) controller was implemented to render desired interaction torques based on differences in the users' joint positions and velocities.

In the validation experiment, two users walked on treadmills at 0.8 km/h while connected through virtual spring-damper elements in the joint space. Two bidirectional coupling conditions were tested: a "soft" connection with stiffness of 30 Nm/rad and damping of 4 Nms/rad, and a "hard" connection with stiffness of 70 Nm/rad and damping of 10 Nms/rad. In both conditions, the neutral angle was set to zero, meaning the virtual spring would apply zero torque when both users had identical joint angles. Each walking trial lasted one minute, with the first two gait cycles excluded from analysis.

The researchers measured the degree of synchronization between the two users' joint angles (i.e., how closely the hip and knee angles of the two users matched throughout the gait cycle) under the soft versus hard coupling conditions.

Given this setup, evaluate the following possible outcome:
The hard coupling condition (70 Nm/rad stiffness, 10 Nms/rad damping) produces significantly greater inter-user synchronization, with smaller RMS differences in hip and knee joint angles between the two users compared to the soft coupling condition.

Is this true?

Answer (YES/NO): YES